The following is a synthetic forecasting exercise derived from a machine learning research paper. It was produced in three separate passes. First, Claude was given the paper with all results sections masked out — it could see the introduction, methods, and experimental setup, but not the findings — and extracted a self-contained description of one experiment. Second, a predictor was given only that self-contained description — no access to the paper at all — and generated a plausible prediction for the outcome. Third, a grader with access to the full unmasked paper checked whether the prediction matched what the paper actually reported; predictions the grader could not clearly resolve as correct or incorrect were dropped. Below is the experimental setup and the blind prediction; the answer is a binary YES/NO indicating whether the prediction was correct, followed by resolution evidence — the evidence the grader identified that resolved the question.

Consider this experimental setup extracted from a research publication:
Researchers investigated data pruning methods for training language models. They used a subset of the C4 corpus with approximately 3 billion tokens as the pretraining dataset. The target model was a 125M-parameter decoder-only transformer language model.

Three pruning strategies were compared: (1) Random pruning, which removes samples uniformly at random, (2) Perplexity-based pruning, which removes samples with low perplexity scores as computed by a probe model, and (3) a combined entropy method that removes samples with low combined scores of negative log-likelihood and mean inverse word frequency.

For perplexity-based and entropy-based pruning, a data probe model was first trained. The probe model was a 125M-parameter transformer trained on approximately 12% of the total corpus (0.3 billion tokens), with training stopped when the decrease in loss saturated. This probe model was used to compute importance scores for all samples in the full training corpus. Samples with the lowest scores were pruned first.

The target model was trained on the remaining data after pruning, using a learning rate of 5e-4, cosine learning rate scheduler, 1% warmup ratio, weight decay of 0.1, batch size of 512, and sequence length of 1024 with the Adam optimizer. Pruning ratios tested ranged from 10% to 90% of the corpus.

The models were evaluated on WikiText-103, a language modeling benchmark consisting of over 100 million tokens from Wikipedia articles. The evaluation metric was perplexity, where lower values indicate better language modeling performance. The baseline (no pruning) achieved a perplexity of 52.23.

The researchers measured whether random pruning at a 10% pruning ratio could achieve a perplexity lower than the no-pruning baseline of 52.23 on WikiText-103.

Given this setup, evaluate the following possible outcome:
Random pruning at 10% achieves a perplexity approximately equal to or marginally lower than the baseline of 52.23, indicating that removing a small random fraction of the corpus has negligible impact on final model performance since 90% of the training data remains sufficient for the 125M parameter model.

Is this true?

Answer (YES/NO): YES